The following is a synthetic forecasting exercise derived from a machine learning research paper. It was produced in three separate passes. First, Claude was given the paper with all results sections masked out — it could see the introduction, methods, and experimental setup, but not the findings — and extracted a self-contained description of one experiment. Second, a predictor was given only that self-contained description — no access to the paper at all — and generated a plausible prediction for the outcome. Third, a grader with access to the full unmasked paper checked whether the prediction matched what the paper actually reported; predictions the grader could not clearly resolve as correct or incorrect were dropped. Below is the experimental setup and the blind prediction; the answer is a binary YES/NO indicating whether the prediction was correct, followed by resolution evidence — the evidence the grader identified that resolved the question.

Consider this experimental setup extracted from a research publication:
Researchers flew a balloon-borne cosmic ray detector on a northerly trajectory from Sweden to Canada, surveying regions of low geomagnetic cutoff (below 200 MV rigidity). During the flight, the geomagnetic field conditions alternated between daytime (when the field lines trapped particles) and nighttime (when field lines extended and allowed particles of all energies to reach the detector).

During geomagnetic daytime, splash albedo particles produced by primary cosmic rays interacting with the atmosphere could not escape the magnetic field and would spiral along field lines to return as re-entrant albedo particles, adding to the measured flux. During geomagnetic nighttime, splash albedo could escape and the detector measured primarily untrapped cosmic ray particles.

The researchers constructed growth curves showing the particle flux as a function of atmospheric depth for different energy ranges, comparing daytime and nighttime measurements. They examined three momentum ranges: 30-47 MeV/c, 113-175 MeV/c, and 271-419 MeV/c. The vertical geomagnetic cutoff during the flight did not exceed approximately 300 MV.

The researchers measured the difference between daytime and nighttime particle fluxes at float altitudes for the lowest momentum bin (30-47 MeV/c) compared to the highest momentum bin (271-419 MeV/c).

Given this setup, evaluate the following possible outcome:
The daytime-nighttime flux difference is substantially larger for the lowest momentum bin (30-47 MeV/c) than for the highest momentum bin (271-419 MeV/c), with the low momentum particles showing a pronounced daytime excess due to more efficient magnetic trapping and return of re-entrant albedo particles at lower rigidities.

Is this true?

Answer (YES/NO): YES